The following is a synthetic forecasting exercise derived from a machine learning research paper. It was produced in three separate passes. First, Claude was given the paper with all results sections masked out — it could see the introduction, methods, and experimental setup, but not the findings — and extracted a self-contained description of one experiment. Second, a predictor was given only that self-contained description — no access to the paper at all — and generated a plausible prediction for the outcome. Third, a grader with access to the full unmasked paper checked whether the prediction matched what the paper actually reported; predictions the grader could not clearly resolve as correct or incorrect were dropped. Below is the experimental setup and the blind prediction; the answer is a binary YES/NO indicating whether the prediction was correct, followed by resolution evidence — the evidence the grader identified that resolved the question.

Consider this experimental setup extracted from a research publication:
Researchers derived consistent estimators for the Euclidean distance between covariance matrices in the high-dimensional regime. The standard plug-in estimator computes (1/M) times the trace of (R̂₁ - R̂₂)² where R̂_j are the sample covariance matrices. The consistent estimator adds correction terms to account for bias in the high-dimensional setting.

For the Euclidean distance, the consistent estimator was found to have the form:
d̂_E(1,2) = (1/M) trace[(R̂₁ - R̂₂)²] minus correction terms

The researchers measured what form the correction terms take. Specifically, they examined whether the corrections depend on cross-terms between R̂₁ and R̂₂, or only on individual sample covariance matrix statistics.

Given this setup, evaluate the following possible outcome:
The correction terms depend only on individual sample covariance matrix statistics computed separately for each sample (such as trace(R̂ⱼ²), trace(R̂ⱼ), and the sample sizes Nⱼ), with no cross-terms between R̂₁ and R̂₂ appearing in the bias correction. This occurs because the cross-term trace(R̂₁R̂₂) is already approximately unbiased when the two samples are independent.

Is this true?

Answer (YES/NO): YES